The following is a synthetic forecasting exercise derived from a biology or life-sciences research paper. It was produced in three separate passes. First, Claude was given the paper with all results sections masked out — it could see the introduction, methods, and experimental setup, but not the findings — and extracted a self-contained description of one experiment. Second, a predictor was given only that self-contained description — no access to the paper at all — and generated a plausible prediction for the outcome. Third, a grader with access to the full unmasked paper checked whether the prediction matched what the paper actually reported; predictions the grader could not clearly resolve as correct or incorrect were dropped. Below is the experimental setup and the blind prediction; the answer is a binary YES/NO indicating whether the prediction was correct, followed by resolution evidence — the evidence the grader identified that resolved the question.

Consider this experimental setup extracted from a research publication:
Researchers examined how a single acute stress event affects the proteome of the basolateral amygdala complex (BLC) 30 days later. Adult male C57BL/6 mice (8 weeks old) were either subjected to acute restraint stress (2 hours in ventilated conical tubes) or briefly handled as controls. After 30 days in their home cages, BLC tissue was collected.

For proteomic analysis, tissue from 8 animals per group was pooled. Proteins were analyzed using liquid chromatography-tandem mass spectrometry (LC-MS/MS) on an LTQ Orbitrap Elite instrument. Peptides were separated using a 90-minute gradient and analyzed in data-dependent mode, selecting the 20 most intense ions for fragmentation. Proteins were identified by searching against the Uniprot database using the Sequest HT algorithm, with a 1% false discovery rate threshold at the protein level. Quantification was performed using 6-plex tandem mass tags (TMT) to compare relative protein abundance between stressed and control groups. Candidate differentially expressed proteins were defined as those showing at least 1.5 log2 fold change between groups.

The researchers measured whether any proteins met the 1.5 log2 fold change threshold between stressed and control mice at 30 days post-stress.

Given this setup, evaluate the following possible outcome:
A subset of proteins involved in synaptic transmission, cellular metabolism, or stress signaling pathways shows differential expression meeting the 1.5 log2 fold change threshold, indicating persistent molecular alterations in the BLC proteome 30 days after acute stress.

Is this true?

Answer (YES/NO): YES